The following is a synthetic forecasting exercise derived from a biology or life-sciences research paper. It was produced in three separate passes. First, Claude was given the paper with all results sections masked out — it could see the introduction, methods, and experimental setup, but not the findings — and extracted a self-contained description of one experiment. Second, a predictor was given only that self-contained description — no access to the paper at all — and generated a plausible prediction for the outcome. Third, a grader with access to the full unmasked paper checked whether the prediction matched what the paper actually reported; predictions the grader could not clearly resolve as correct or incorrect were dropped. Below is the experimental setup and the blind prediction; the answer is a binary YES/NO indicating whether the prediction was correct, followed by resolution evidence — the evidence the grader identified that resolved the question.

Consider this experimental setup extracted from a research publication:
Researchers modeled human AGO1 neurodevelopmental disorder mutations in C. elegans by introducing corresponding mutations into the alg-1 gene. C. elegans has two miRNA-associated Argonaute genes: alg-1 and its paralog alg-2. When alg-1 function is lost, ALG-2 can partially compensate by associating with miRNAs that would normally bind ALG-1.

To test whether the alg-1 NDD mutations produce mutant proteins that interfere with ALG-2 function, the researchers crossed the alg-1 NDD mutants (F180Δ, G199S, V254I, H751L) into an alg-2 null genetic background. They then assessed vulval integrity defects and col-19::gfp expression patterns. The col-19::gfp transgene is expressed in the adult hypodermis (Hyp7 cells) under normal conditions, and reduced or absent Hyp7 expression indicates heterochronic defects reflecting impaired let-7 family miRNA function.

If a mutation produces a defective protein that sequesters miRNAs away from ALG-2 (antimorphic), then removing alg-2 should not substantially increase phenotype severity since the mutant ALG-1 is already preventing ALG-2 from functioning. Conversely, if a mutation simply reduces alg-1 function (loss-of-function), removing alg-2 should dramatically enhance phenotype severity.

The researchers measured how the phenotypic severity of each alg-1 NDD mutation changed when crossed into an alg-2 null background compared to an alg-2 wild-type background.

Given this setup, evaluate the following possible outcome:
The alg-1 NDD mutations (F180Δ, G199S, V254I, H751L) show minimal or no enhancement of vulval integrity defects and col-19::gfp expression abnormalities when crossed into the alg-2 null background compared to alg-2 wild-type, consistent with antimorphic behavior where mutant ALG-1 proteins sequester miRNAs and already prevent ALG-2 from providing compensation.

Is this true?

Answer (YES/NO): NO